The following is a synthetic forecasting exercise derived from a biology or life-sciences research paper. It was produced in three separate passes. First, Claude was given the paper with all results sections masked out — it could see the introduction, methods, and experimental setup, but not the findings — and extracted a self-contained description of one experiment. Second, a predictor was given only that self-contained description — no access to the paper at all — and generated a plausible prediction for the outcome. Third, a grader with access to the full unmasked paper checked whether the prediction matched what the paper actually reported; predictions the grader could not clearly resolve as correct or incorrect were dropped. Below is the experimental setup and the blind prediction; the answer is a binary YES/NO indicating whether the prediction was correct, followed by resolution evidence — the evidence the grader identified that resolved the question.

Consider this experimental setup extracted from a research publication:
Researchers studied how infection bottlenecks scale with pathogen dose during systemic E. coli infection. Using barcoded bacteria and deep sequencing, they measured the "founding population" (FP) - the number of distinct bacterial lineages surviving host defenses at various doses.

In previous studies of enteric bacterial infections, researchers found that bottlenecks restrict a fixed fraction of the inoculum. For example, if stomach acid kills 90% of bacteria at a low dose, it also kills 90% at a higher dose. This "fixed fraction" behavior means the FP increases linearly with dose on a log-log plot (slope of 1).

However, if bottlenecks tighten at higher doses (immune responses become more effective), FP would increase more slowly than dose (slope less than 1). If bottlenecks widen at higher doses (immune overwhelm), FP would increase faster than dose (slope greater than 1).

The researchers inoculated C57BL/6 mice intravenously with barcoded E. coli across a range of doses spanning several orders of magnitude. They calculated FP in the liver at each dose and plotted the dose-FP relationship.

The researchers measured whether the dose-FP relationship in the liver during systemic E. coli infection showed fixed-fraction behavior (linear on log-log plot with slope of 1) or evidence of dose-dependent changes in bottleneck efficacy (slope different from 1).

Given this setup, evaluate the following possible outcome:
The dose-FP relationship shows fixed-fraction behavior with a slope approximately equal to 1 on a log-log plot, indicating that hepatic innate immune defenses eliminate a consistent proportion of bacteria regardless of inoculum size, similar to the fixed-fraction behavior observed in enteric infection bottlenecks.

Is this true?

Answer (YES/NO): YES